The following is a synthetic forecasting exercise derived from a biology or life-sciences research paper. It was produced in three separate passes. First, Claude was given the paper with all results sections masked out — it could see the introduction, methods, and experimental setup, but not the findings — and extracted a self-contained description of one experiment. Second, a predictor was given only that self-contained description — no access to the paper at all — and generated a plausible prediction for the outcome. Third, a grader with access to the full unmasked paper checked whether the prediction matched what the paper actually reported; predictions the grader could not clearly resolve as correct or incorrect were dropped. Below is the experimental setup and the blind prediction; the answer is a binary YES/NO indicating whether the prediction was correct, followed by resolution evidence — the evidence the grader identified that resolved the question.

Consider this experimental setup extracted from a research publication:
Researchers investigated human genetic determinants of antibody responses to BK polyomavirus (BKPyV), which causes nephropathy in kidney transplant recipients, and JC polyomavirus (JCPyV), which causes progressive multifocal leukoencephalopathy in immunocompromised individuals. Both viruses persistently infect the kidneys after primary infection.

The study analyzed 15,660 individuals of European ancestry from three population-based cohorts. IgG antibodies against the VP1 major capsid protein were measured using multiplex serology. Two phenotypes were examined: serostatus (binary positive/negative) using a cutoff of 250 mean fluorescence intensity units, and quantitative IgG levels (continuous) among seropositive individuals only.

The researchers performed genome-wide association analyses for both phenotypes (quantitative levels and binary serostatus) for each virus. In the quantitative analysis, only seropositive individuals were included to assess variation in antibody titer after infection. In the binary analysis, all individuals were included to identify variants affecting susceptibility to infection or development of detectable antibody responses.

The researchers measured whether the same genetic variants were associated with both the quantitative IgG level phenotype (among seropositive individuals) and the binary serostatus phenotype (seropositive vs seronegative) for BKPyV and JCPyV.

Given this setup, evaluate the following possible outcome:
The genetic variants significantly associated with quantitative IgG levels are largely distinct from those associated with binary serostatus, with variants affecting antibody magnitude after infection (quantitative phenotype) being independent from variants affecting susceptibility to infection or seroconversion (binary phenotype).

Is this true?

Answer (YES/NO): NO